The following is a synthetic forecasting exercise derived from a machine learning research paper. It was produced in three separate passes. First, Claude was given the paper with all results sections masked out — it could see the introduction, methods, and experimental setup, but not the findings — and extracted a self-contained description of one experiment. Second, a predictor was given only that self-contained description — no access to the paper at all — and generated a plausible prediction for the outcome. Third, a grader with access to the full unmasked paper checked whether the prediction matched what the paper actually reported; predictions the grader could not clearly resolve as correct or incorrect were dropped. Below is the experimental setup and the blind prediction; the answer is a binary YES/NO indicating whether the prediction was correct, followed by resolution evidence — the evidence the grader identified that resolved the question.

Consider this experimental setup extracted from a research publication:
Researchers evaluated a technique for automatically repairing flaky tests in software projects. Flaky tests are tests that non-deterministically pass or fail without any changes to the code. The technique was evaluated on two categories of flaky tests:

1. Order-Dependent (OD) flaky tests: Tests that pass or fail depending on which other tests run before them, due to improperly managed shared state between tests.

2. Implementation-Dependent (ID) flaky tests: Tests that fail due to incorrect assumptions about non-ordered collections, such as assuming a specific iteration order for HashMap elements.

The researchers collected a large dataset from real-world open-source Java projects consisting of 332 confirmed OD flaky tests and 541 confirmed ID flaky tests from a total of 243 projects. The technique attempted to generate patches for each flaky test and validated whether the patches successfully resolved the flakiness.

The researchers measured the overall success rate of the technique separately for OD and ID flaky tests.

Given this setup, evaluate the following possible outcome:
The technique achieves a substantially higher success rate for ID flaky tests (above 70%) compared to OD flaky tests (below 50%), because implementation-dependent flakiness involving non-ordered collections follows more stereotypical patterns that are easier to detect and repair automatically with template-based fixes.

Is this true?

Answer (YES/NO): NO